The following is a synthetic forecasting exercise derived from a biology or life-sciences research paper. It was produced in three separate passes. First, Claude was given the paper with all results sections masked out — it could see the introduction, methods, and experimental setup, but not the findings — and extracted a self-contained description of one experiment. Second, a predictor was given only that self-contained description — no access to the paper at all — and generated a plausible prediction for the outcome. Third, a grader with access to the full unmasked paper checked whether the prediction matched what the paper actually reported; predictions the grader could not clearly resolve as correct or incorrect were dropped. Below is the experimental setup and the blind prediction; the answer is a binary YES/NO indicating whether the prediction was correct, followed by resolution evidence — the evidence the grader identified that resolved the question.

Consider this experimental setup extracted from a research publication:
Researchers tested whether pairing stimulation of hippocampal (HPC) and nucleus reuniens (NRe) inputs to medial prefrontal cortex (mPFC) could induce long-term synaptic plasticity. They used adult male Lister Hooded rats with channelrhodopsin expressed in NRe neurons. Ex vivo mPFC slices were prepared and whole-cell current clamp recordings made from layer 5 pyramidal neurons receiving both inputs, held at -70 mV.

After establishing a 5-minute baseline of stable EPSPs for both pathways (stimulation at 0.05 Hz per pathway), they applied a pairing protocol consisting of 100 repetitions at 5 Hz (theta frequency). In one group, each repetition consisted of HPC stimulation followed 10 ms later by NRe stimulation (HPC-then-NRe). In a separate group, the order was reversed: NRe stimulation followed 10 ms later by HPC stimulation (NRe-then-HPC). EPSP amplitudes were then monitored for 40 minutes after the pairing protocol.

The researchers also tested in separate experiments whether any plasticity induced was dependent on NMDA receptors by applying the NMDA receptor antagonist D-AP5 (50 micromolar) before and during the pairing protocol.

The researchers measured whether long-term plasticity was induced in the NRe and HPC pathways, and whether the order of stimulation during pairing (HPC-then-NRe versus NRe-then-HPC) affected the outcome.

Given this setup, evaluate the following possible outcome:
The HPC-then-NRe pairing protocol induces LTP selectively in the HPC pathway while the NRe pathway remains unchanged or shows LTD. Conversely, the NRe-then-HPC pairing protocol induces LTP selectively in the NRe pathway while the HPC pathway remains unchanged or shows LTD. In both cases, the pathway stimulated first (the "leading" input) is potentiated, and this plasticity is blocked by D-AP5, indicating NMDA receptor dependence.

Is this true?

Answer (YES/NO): NO